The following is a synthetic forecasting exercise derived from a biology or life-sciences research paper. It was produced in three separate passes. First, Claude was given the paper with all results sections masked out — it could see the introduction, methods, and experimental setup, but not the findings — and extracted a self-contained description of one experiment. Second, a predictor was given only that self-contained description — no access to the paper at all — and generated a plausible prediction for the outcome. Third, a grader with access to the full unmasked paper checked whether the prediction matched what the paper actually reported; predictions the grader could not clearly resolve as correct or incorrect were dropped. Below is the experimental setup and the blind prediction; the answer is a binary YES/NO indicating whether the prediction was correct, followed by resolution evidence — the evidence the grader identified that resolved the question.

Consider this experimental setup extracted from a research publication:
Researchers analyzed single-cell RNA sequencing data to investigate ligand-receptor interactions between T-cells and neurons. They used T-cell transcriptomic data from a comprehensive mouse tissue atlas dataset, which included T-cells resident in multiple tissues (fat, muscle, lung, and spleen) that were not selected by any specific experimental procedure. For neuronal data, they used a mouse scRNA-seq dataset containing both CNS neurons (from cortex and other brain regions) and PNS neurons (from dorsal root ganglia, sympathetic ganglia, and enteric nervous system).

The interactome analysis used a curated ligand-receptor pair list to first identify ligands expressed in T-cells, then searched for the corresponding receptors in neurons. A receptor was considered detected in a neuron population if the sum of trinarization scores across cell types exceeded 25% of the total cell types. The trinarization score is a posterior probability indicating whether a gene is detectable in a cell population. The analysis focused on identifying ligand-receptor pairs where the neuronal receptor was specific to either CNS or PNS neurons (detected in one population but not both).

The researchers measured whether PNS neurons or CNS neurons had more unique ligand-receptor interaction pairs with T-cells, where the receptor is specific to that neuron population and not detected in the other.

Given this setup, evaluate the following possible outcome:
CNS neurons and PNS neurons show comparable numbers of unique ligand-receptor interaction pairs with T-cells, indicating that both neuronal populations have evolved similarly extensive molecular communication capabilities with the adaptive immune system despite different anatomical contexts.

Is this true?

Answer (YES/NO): NO